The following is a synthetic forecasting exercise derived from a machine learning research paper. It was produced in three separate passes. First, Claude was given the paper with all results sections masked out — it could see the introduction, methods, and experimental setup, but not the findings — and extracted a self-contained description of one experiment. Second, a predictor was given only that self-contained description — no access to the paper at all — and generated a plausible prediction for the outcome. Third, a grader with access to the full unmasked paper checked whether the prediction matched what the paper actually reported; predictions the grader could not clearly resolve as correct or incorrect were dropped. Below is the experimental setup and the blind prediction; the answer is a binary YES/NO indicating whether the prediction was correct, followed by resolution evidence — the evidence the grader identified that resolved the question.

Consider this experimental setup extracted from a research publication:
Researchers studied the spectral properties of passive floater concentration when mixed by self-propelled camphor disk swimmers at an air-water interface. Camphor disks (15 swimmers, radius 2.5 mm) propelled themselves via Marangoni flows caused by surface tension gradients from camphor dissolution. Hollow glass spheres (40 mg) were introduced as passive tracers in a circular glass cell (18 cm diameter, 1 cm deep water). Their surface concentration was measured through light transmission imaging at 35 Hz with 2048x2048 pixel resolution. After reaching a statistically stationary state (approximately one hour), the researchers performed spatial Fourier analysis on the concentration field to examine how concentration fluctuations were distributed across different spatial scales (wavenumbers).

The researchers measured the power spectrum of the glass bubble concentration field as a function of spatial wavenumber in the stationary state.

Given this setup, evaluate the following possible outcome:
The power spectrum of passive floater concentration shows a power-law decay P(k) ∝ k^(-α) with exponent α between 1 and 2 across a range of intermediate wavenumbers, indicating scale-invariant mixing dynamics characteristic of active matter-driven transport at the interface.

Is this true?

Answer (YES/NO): YES